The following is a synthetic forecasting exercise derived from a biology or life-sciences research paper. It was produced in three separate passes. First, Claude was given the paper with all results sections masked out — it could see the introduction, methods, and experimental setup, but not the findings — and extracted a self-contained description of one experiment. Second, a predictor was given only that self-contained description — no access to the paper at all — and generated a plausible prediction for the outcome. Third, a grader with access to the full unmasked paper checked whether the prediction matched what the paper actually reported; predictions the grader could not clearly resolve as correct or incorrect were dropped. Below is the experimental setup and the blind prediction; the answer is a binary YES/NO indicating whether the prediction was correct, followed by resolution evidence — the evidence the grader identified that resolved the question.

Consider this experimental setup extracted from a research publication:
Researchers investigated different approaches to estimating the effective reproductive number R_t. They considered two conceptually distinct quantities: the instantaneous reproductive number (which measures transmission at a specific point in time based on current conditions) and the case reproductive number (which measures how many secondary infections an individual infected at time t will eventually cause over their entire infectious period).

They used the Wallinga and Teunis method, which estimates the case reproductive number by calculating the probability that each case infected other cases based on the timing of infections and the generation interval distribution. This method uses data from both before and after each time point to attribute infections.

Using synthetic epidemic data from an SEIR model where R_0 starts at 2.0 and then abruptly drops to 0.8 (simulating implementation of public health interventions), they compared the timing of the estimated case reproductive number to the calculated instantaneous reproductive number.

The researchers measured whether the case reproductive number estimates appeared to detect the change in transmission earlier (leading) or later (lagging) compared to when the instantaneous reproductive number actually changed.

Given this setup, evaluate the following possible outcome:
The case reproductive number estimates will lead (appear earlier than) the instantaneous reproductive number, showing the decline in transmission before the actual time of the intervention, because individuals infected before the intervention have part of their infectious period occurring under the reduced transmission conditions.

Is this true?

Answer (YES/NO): YES